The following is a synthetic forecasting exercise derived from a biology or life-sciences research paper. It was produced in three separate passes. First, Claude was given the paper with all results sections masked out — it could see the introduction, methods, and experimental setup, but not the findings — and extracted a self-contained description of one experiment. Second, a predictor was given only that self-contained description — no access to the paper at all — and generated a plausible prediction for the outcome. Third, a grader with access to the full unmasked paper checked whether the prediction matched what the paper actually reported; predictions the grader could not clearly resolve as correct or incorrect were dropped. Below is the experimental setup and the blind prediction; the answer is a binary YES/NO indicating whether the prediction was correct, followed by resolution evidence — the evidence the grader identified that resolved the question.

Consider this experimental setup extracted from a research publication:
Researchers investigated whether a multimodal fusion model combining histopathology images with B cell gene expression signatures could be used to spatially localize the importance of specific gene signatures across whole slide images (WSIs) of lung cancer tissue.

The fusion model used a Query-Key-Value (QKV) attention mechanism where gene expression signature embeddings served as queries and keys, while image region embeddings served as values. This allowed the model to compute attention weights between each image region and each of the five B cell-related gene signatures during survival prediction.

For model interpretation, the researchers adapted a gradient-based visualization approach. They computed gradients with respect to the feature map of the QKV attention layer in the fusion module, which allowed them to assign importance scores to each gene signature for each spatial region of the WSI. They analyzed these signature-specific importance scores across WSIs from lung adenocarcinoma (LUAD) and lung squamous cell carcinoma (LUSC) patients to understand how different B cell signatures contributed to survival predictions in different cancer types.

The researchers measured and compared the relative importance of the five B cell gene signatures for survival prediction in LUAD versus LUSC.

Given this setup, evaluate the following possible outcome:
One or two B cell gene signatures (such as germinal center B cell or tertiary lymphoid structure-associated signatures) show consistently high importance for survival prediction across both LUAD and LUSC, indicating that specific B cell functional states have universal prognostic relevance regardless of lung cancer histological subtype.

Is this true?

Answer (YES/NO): NO